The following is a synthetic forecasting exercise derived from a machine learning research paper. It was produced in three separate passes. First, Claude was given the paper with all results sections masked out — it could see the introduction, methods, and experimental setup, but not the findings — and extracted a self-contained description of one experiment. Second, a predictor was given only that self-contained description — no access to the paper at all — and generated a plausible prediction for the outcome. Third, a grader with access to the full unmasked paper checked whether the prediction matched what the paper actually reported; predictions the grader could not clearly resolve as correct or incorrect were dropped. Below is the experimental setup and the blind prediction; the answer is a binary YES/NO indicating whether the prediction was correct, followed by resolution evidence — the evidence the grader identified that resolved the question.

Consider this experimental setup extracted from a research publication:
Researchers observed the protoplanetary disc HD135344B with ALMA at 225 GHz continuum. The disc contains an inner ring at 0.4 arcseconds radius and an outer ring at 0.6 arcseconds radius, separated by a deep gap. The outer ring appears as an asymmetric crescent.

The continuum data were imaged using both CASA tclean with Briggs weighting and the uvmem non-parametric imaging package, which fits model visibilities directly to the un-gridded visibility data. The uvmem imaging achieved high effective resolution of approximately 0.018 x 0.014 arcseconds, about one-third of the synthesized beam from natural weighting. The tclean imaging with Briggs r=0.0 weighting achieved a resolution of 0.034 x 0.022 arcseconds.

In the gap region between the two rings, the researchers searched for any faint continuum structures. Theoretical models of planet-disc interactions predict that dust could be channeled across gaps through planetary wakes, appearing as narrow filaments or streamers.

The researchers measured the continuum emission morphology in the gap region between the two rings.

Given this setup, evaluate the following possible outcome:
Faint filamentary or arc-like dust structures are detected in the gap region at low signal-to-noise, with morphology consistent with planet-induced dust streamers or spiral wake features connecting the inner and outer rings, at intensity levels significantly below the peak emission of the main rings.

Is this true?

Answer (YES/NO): YES